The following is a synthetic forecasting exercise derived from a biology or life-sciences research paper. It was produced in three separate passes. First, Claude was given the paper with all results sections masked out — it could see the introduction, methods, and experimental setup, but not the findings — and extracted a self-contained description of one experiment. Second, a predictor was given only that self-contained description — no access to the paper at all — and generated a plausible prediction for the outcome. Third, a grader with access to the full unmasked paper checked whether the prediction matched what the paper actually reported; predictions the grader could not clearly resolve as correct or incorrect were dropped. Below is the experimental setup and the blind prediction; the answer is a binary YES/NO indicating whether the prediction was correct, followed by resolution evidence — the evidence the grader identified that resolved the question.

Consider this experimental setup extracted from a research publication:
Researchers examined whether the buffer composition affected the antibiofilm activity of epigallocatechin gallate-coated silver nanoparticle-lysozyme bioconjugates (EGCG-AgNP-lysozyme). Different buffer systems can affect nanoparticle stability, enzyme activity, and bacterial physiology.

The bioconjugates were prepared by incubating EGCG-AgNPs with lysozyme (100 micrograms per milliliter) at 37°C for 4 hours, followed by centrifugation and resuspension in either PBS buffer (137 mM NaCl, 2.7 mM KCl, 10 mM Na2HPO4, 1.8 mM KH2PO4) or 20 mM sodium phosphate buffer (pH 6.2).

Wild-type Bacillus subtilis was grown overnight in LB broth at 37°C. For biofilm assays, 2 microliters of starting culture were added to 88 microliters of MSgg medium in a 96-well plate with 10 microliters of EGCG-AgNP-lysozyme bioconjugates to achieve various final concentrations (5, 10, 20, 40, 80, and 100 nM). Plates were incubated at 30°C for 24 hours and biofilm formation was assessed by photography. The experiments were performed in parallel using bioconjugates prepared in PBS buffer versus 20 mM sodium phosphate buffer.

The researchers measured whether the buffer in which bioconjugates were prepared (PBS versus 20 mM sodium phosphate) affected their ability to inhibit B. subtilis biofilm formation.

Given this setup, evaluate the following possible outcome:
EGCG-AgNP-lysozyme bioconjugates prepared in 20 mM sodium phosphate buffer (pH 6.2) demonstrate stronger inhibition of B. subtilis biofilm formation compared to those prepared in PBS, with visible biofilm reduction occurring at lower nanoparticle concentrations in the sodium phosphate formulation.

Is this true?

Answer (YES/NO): YES